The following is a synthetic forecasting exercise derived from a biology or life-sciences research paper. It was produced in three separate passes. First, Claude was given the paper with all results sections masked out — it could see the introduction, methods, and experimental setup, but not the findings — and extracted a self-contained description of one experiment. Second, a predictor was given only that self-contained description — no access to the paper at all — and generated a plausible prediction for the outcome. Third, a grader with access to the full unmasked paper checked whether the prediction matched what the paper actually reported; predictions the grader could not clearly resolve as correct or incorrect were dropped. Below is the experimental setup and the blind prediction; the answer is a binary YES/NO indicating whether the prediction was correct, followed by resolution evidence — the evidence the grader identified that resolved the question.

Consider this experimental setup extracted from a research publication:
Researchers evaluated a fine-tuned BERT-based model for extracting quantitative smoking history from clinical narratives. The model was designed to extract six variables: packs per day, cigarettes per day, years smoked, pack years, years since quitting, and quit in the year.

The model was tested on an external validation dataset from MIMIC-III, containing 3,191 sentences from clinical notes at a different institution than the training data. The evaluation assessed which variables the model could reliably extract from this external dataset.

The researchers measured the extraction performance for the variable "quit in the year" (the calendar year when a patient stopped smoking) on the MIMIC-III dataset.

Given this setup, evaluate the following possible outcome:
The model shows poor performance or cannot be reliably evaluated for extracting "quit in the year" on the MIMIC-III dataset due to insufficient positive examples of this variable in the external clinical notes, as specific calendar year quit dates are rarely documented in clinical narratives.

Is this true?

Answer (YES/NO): YES